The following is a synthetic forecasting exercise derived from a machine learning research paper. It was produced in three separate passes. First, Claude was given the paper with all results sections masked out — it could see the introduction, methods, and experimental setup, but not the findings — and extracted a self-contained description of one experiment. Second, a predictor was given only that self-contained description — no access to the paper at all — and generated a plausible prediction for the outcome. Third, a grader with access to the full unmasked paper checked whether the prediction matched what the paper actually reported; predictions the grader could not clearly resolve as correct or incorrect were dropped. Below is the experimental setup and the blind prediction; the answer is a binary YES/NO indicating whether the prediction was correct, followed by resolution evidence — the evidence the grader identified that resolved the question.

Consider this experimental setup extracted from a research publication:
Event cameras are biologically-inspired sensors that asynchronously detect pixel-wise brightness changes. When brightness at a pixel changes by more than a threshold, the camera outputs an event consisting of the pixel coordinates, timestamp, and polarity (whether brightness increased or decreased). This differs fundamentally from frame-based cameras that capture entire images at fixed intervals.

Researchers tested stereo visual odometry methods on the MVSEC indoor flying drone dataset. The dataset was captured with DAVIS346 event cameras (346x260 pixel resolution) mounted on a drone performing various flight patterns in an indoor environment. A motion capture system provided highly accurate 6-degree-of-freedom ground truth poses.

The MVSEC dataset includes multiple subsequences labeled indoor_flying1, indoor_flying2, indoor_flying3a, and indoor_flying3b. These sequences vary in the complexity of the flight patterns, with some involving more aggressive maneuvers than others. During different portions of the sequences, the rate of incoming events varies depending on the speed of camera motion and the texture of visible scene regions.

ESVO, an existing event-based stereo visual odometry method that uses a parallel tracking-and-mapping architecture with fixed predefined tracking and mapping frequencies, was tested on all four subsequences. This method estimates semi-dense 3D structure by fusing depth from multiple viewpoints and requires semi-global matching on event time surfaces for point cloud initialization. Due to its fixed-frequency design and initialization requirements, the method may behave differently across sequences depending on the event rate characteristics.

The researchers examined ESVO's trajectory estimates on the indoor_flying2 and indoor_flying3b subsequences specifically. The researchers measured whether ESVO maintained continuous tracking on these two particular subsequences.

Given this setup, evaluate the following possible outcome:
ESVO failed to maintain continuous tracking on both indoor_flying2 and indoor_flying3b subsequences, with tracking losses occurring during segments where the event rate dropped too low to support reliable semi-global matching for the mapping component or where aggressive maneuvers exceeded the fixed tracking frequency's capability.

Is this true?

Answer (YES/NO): YES